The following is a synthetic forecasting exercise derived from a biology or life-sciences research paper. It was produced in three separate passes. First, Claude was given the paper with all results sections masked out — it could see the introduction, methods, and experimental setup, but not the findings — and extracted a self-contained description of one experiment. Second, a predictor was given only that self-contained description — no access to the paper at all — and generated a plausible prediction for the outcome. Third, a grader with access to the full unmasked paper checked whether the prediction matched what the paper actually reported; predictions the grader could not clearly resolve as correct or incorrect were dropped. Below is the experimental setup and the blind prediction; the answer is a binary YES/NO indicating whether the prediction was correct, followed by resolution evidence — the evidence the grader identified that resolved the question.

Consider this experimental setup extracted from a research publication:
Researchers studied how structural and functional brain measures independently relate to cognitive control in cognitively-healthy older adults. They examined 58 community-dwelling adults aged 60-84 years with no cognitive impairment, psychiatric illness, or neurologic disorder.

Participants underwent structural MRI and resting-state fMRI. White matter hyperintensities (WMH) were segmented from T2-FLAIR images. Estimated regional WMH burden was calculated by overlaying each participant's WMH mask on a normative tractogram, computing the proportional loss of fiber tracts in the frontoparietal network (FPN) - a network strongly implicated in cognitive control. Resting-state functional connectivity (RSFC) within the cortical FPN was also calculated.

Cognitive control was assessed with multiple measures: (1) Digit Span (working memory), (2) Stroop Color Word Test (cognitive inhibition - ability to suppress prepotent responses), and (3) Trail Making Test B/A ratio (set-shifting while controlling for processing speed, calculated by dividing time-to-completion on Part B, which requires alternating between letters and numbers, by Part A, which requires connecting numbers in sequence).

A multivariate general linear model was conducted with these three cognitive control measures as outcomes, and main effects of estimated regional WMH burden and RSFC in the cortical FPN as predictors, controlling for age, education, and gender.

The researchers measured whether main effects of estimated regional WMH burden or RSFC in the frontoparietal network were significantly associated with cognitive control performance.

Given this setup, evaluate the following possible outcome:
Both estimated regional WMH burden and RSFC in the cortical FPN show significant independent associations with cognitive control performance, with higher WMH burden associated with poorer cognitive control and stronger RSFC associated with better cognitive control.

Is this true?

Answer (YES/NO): NO